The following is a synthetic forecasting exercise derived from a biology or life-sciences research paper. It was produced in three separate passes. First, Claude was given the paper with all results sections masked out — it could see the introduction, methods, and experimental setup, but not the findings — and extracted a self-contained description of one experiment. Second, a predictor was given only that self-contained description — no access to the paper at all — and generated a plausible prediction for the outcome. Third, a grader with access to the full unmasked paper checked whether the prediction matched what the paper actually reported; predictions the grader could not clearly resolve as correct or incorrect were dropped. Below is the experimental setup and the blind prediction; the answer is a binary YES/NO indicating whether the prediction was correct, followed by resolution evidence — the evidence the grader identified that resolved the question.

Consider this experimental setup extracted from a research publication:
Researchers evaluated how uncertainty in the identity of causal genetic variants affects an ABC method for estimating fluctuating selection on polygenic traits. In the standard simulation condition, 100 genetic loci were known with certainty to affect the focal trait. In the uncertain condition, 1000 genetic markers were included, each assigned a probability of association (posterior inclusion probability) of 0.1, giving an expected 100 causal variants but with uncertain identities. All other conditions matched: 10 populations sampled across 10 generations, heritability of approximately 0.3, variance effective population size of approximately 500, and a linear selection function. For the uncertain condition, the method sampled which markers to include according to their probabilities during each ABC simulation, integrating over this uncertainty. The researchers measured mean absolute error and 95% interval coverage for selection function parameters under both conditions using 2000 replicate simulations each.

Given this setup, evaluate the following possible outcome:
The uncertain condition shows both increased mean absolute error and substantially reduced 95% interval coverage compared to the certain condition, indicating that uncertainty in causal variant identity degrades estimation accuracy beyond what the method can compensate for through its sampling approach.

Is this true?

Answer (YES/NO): NO